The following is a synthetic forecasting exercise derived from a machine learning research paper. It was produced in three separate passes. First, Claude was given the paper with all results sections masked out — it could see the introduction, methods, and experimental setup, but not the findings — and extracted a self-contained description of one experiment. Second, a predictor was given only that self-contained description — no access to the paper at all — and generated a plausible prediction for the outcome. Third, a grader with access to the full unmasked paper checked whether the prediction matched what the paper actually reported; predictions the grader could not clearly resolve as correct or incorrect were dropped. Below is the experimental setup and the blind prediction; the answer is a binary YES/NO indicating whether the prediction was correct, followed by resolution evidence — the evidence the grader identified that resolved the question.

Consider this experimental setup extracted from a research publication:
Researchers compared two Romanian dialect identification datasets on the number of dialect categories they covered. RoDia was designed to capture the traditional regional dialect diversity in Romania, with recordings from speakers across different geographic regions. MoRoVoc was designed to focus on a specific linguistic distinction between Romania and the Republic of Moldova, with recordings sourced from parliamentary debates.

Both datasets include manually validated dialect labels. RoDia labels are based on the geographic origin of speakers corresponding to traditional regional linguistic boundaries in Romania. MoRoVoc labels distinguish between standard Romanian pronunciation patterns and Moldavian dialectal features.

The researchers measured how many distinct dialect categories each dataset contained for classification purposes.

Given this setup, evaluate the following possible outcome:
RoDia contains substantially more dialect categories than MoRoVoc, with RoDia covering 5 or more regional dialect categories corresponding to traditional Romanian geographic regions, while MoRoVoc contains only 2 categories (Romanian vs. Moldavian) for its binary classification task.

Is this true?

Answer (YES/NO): YES